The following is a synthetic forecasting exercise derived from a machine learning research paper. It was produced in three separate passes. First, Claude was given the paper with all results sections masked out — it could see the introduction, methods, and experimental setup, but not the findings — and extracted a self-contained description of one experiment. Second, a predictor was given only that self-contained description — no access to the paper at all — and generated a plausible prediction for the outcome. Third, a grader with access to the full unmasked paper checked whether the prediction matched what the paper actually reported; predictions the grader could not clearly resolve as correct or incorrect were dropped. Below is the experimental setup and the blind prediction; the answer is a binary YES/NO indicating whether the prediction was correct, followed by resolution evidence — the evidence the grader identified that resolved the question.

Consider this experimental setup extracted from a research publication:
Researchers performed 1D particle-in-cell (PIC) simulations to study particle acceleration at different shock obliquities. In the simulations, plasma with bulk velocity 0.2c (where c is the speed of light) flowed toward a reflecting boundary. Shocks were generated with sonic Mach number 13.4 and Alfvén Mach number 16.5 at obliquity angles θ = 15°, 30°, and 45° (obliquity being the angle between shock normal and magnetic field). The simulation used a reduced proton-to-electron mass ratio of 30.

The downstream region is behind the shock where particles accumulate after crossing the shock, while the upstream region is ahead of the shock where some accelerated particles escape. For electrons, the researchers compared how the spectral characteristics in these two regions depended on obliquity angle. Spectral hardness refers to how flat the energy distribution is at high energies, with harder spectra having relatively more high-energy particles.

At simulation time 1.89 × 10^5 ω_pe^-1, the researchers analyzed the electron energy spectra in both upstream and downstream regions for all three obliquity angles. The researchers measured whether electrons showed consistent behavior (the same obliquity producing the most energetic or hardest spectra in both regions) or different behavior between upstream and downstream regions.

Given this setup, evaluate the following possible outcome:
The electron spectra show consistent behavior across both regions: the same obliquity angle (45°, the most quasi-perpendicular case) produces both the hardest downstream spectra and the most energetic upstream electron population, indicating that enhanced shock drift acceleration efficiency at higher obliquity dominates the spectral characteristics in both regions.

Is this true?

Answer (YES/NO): NO